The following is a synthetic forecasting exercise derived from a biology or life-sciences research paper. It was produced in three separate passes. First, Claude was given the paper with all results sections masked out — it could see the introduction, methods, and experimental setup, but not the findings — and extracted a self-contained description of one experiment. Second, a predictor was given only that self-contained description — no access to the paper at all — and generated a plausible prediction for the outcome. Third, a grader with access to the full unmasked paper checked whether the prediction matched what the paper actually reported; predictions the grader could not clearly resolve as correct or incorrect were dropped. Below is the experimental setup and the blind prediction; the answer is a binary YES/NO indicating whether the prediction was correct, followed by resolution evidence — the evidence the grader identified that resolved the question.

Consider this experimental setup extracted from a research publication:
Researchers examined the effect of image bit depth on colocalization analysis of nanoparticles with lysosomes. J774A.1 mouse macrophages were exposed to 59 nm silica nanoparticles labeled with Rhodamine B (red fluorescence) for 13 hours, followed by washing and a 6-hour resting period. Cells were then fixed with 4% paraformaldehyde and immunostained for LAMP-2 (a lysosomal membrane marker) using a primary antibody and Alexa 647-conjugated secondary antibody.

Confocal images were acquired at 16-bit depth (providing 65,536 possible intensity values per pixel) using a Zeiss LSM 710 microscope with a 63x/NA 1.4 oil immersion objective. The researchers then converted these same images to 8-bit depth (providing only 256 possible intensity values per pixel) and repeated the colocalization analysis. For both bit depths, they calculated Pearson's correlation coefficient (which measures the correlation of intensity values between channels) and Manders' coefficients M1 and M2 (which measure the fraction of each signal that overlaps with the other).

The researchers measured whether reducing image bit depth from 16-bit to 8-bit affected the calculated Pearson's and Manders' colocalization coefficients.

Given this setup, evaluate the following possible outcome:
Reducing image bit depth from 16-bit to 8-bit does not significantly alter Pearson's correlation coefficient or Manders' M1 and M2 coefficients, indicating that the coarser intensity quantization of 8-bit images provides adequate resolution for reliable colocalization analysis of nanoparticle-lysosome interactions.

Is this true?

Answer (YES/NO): NO